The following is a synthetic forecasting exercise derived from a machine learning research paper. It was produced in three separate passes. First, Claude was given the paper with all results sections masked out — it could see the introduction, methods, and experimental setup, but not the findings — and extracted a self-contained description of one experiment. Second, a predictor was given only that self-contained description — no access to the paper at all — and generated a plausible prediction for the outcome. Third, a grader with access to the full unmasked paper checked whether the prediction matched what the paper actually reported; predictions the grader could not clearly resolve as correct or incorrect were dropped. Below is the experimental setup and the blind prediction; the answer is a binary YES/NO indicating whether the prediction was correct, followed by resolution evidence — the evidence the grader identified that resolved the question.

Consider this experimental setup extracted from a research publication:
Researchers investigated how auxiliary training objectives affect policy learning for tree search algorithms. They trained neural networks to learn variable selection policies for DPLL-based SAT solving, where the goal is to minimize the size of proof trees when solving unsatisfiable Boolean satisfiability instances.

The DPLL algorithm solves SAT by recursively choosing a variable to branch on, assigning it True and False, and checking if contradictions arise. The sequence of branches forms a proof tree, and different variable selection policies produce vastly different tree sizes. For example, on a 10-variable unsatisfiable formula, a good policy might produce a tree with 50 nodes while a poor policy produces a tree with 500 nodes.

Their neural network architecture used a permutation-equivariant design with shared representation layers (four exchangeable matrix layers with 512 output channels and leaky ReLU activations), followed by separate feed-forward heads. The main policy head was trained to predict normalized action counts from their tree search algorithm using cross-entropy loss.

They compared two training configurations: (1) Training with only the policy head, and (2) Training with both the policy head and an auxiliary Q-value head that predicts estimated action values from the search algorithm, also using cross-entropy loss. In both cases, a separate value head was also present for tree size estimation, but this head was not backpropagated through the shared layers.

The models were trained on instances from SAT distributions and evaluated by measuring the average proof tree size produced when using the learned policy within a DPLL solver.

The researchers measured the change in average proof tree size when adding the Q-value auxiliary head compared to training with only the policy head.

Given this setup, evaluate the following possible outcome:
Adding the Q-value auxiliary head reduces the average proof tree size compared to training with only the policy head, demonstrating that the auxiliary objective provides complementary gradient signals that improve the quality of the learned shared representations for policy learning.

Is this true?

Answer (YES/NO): YES